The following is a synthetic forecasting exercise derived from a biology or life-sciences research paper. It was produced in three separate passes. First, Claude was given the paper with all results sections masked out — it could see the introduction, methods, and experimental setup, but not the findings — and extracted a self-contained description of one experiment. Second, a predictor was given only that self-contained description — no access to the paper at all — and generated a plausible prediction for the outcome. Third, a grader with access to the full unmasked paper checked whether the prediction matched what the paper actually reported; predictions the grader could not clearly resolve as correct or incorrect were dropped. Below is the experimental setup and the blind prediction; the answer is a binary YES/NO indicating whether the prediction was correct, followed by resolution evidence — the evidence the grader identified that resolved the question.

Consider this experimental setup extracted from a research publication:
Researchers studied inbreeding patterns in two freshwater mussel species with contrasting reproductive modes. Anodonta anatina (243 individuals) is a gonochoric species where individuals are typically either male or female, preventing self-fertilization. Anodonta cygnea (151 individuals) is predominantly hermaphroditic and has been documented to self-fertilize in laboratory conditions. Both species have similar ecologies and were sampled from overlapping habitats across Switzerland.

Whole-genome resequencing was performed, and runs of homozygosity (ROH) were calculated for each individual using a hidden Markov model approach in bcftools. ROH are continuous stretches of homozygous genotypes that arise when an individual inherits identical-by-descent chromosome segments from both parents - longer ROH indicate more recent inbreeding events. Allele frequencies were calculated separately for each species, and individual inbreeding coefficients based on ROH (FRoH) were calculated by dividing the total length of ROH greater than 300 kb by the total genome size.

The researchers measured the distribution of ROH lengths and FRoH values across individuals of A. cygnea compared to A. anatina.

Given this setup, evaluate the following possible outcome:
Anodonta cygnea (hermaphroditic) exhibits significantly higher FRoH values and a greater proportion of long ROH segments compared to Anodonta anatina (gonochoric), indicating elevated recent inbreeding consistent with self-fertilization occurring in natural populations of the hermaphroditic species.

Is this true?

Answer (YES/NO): YES